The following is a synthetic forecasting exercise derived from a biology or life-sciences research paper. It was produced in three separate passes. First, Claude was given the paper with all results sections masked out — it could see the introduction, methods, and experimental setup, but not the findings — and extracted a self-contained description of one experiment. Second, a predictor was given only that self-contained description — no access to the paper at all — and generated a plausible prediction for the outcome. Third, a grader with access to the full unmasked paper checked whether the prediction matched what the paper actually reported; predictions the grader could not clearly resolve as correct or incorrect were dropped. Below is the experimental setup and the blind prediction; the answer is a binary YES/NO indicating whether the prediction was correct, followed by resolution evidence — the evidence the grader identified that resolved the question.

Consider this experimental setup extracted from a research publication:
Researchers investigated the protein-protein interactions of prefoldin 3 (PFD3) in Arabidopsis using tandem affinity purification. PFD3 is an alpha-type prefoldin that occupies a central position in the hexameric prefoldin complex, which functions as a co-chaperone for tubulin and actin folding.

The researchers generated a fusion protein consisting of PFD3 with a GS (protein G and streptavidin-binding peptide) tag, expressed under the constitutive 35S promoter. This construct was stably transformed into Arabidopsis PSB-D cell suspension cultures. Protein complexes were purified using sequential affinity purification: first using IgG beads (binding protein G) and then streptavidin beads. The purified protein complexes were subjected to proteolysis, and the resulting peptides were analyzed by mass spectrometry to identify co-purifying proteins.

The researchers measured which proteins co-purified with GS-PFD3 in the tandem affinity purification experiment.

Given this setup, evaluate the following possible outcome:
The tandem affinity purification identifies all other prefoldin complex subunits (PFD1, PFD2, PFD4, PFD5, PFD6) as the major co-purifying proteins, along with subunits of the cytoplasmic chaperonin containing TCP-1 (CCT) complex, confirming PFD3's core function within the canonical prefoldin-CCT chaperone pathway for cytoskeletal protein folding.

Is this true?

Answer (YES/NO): NO